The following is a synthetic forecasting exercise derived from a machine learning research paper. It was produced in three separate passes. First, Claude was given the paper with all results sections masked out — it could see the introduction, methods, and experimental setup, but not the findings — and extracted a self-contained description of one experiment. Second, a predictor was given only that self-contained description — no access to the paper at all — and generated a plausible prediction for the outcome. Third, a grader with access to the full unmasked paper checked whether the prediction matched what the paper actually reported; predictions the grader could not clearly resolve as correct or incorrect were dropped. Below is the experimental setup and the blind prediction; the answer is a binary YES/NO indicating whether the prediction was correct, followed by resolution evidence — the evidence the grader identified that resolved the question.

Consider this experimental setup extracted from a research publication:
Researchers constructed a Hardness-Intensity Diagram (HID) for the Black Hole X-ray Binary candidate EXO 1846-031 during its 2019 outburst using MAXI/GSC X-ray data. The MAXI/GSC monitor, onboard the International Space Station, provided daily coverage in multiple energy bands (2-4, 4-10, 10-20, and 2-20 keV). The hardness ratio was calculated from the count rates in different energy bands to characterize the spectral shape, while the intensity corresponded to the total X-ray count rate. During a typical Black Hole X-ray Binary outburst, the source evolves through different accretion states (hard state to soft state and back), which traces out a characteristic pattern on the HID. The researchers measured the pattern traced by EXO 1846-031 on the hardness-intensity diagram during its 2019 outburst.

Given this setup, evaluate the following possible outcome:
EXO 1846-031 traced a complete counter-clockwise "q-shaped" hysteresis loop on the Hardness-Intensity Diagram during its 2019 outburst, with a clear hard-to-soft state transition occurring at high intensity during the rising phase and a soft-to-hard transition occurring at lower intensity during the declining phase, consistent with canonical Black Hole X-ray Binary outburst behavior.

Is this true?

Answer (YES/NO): YES